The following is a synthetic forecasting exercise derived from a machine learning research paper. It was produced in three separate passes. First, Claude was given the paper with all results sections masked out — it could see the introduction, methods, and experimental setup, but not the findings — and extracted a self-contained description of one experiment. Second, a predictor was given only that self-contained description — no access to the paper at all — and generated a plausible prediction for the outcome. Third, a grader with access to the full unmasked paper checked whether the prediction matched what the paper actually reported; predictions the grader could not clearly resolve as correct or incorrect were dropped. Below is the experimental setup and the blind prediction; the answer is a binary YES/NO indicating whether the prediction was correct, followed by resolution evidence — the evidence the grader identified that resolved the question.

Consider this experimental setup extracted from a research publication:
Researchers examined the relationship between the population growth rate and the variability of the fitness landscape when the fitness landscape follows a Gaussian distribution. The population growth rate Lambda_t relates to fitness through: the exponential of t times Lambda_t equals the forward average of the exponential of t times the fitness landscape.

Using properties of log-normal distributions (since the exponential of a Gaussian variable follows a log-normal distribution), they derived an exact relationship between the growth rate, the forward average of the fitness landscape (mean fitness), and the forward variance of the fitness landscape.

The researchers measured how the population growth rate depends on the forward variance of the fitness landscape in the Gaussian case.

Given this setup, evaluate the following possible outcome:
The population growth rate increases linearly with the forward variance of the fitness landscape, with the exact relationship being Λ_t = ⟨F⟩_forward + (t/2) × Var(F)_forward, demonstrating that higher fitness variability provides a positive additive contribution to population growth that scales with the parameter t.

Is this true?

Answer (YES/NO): YES